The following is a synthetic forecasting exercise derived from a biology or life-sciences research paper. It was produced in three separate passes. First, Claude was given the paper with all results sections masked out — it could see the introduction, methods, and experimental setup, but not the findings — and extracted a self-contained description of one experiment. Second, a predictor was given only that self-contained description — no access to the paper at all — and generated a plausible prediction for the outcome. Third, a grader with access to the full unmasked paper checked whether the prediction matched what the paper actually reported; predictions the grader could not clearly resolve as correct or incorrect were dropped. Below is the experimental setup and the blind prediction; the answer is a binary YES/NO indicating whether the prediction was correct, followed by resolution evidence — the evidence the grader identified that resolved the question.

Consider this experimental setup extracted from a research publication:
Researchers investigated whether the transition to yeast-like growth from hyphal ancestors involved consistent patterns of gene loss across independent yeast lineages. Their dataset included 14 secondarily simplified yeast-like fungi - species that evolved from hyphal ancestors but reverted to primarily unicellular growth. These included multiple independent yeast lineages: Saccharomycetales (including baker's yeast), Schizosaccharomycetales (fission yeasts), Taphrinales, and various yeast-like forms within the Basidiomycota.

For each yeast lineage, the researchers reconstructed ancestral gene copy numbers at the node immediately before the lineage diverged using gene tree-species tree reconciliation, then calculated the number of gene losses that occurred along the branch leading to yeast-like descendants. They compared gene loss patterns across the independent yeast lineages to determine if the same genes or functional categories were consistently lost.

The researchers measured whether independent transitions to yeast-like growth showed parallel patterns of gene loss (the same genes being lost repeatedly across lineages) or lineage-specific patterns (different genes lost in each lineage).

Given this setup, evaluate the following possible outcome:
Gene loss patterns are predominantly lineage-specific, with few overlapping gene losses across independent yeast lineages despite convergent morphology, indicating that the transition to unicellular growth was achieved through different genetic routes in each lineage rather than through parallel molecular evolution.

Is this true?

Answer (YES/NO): NO